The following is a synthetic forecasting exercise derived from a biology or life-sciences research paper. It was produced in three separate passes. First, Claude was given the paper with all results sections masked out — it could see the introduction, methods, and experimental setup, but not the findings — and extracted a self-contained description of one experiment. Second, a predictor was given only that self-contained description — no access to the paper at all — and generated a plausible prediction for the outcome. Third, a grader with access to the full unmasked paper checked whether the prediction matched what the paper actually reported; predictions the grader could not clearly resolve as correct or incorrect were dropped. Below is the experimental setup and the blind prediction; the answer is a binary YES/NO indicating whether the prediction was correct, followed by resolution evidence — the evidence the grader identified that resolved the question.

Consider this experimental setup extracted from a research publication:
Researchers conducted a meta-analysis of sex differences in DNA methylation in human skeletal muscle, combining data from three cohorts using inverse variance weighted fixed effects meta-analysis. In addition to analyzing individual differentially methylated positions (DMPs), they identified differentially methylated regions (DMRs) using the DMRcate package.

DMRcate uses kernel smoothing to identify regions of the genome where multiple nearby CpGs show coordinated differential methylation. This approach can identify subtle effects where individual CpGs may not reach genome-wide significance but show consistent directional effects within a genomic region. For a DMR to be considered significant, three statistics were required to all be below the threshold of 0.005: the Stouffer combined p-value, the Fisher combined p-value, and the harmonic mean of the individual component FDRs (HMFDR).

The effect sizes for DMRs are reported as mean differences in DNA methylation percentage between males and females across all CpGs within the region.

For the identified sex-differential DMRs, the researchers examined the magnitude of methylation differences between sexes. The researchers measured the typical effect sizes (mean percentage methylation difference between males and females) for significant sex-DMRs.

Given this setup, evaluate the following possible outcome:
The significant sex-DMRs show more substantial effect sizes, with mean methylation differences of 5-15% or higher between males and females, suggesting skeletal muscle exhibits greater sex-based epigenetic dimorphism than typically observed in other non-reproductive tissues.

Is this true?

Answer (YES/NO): NO